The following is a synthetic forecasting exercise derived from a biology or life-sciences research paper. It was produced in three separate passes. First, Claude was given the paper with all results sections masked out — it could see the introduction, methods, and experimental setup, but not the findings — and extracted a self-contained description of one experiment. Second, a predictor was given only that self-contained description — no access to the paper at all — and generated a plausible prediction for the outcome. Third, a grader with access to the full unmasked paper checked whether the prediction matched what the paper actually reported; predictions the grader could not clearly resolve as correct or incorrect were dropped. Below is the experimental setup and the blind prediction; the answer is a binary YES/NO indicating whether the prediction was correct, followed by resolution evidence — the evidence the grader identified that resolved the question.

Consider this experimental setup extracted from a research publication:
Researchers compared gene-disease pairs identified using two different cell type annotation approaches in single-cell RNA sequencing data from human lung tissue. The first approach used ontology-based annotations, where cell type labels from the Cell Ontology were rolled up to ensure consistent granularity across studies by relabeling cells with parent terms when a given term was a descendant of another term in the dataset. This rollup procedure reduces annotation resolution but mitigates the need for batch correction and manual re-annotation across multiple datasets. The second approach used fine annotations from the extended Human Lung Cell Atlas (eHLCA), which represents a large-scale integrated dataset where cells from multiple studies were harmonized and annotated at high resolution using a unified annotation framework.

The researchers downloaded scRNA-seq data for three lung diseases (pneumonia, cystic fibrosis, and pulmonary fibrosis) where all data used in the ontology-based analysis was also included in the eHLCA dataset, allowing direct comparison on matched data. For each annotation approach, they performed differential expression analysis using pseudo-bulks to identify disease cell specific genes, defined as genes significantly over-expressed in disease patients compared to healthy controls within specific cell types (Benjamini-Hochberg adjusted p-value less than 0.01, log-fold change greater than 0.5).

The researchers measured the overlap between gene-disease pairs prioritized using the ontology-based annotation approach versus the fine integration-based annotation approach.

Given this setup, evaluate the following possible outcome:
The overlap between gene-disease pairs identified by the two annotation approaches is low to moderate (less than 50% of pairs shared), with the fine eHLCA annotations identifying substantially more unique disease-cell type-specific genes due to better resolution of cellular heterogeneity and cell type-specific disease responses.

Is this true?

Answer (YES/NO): NO